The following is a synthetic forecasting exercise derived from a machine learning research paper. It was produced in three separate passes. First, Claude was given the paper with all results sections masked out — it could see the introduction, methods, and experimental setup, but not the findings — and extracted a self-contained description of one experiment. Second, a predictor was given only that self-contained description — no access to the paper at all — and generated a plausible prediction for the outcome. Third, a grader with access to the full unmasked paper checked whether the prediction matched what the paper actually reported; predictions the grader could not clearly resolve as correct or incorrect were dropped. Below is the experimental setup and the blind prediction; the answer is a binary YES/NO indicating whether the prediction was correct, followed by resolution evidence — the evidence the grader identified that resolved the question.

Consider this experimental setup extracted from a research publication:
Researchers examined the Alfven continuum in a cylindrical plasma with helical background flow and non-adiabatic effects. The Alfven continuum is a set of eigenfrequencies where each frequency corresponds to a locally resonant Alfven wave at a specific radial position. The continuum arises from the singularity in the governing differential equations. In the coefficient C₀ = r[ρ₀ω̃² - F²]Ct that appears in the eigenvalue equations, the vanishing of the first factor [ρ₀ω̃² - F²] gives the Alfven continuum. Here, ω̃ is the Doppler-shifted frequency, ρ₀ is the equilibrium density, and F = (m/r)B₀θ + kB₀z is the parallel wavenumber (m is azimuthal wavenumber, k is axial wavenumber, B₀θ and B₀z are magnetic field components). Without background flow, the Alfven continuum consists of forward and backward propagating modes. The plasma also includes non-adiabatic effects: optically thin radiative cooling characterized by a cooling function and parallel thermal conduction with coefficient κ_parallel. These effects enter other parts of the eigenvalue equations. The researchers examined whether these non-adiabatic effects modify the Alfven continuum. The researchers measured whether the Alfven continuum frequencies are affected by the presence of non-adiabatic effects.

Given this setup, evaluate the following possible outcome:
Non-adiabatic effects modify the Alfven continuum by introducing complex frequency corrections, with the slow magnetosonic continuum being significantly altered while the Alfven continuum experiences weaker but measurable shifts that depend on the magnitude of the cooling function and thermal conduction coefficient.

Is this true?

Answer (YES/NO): NO